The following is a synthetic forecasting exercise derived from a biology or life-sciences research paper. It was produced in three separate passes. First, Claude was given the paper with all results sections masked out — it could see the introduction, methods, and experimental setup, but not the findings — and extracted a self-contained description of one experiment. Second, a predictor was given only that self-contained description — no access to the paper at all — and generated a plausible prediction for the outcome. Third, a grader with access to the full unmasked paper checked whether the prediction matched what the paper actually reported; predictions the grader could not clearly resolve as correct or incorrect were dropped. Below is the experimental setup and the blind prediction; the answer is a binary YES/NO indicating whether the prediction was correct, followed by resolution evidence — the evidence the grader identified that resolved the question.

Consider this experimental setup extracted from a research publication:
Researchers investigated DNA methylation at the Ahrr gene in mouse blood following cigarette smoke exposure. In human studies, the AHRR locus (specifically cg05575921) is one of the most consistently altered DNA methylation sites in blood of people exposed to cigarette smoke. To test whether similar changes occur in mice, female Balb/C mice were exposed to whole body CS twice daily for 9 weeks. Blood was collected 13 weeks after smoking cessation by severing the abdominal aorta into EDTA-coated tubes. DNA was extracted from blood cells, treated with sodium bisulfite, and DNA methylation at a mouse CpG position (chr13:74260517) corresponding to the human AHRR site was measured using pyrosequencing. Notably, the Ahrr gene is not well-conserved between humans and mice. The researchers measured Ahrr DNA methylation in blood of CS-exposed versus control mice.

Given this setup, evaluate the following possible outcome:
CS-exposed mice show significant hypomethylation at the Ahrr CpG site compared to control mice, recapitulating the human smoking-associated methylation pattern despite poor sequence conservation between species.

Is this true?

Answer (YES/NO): NO